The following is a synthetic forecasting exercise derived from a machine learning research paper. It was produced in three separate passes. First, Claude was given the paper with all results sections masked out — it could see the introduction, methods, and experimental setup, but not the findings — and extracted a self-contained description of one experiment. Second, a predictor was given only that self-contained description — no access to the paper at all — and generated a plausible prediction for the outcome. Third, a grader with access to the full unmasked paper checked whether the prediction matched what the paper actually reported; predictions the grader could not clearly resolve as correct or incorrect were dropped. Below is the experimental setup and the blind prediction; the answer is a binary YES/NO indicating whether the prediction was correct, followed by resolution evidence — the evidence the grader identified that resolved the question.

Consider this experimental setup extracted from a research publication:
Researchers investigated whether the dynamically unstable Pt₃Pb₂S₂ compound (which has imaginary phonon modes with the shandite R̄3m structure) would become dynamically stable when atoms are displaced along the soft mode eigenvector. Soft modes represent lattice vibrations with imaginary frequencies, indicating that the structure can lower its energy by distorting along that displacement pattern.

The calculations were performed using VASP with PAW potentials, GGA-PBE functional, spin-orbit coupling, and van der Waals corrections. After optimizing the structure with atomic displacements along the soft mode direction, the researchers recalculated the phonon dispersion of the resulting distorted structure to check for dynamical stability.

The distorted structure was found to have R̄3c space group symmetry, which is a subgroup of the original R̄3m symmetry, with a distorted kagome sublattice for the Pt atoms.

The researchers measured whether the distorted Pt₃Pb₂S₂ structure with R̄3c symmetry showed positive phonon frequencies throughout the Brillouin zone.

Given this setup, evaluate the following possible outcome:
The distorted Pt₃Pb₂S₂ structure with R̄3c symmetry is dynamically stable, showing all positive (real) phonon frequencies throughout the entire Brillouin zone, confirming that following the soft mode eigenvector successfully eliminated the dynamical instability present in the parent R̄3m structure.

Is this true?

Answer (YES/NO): YES